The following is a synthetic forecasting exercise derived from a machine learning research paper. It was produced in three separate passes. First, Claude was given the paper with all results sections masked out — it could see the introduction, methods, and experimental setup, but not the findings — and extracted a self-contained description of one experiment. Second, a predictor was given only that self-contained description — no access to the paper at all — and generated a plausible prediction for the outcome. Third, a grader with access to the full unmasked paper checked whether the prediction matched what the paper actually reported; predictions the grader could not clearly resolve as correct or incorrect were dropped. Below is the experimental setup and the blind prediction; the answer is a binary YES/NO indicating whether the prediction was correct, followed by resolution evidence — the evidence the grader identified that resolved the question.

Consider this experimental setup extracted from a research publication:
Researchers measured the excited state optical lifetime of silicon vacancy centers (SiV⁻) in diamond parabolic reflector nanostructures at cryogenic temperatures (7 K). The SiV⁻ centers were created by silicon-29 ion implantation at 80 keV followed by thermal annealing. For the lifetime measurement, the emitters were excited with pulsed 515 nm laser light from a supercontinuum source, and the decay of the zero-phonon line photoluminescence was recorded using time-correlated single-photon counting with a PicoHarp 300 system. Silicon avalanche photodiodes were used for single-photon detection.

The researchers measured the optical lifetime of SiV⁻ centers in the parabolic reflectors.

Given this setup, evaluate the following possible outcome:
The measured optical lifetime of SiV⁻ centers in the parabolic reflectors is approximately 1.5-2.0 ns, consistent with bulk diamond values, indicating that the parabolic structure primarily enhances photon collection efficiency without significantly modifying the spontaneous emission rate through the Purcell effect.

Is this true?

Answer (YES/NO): YES